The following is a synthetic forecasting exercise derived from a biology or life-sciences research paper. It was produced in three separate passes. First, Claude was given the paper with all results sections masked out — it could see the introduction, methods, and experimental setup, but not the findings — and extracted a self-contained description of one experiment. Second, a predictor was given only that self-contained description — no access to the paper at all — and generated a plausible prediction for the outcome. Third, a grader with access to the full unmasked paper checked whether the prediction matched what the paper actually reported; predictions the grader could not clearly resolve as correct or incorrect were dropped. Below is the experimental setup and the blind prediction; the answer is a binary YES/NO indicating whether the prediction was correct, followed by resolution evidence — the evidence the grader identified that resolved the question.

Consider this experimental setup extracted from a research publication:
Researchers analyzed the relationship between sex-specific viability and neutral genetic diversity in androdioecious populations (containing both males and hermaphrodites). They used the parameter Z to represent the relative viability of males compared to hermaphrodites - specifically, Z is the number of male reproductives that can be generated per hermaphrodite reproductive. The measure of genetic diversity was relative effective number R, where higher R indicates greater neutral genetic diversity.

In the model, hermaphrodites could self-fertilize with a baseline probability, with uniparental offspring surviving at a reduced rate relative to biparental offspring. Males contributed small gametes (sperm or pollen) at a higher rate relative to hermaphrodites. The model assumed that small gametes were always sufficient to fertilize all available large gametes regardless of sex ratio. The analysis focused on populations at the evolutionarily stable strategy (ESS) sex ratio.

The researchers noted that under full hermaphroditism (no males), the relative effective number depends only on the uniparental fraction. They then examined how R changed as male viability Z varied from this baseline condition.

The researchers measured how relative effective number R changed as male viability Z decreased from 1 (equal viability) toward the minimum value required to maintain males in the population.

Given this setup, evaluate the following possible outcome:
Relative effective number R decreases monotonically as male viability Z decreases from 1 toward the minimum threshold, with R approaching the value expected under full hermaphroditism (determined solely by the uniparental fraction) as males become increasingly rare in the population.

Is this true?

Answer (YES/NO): NO